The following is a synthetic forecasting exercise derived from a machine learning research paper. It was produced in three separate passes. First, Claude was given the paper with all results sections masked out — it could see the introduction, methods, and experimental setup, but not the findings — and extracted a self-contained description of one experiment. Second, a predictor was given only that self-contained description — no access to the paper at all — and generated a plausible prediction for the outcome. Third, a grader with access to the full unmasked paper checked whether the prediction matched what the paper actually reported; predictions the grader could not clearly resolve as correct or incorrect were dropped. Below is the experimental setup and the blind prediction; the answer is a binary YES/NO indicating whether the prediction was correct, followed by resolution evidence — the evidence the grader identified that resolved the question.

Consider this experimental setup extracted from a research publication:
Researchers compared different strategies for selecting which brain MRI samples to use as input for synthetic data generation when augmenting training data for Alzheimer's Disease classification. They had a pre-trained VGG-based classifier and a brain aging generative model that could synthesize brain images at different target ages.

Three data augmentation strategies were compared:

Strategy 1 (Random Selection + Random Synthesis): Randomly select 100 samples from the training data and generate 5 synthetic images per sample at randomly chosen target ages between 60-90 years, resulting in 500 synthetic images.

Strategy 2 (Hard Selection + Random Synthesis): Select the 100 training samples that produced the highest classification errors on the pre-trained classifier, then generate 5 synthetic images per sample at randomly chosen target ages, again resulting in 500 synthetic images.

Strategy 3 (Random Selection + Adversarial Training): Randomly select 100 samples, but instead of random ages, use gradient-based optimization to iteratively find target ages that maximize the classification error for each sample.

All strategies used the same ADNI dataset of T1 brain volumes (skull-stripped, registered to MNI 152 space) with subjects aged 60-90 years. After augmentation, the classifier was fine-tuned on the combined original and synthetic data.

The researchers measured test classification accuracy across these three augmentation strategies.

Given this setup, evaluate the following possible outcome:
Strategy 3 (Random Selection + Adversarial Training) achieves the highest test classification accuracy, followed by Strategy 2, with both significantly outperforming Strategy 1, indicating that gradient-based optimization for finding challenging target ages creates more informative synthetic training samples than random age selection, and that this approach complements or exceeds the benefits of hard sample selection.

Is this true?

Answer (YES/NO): YES